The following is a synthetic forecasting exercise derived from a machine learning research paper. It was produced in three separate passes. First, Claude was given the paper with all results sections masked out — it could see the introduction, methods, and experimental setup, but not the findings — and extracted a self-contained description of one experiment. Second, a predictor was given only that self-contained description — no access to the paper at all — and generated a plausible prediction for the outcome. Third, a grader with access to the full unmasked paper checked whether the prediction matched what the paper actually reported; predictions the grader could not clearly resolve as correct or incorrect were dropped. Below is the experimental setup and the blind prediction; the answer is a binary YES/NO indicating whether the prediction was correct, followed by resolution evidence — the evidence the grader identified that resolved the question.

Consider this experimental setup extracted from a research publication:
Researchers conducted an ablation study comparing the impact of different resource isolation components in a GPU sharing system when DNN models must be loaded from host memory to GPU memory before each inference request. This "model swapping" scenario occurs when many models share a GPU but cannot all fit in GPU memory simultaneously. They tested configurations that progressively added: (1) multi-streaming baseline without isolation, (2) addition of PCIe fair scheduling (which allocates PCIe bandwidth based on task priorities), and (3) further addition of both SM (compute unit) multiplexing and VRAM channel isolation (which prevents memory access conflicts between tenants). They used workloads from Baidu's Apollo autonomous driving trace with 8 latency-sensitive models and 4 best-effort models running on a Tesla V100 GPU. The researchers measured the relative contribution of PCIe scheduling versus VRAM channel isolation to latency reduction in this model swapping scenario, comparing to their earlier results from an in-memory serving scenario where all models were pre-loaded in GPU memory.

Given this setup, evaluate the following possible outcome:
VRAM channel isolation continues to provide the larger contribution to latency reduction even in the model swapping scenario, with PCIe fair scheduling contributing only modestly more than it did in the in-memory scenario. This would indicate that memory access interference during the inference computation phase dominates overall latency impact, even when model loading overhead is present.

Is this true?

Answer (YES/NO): NO